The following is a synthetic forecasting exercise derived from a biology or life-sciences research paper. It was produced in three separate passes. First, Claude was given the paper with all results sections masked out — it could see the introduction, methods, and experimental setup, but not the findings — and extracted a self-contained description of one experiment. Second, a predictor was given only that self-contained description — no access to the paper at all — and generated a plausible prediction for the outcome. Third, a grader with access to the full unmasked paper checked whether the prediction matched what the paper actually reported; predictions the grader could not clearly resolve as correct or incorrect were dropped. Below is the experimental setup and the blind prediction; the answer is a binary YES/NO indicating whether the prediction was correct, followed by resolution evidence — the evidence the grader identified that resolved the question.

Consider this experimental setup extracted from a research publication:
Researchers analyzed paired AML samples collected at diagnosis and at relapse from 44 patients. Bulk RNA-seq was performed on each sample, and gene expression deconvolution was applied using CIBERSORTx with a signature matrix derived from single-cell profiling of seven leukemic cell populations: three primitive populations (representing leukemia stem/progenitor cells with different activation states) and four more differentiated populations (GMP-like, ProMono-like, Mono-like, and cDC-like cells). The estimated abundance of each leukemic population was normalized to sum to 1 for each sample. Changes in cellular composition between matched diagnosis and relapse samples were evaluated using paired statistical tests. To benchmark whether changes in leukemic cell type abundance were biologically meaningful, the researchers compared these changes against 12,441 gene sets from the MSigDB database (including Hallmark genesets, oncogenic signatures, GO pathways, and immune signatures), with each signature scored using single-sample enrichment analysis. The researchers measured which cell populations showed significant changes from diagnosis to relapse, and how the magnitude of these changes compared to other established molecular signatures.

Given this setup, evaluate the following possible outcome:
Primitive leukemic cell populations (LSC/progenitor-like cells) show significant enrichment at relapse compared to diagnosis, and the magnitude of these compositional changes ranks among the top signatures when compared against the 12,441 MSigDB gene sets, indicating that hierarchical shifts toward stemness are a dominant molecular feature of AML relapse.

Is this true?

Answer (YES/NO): YES